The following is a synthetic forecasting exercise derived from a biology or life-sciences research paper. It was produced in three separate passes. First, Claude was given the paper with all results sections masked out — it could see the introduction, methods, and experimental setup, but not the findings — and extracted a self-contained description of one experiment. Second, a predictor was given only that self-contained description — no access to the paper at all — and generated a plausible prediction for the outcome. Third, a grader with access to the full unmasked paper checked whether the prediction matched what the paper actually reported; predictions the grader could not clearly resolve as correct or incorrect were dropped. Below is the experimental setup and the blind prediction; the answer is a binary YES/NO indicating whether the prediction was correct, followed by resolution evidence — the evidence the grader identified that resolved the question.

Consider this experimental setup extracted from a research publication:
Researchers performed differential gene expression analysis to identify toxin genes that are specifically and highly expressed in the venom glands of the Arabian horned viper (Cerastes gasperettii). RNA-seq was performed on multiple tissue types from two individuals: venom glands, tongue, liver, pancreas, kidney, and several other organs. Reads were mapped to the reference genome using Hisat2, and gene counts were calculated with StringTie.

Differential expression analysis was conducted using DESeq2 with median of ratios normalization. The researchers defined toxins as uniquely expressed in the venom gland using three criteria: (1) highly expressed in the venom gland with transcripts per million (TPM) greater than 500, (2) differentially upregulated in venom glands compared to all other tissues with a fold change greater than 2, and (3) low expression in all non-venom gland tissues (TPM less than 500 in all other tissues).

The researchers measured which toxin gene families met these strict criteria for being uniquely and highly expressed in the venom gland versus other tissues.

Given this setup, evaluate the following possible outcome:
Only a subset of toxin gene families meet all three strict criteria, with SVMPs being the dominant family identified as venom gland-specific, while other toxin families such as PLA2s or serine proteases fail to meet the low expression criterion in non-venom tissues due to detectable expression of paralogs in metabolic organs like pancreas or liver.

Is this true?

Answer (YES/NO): NO